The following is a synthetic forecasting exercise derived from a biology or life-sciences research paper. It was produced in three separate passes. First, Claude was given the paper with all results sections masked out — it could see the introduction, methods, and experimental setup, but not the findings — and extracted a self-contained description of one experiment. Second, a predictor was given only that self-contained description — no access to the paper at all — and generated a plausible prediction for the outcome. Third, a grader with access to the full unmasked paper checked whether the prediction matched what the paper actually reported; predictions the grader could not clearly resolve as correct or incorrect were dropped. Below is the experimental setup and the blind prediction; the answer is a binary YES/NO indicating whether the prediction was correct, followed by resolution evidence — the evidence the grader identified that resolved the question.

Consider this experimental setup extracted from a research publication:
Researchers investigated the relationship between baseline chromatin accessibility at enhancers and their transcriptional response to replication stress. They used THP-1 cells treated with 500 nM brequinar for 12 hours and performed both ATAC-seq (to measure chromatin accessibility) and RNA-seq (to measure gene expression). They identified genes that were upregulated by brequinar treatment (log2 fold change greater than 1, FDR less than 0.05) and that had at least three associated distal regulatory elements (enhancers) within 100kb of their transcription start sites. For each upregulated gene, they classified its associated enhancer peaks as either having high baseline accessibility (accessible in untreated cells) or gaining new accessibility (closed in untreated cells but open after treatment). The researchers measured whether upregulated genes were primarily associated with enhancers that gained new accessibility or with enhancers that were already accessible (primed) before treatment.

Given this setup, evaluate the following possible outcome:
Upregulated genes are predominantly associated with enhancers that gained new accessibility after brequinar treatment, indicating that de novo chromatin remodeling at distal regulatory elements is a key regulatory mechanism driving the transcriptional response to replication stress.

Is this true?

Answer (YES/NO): NO